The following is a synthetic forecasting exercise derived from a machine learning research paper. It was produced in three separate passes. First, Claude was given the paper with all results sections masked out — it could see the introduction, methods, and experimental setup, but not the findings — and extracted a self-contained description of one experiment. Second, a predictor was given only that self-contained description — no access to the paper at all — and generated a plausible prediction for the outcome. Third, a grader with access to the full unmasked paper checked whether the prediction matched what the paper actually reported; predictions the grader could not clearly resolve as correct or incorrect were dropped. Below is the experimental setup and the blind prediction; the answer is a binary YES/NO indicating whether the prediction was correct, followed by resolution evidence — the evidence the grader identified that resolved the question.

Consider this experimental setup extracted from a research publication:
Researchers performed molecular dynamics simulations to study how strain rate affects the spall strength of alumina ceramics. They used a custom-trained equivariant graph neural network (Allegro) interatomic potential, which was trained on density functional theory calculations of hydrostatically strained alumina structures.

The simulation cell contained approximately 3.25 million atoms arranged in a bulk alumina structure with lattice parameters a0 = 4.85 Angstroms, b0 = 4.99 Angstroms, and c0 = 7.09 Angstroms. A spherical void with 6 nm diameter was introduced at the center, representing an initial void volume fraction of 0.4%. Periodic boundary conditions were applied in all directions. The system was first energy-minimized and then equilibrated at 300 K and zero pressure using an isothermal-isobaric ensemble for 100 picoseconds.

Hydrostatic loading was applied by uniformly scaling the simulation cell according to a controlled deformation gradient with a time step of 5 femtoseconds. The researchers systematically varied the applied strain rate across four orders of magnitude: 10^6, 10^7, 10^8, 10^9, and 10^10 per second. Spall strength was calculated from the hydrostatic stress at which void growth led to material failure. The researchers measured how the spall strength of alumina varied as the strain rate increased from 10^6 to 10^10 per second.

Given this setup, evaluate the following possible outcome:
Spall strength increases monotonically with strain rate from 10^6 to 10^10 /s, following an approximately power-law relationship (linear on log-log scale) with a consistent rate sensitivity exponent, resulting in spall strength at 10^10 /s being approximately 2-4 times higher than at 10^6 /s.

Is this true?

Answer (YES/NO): NO